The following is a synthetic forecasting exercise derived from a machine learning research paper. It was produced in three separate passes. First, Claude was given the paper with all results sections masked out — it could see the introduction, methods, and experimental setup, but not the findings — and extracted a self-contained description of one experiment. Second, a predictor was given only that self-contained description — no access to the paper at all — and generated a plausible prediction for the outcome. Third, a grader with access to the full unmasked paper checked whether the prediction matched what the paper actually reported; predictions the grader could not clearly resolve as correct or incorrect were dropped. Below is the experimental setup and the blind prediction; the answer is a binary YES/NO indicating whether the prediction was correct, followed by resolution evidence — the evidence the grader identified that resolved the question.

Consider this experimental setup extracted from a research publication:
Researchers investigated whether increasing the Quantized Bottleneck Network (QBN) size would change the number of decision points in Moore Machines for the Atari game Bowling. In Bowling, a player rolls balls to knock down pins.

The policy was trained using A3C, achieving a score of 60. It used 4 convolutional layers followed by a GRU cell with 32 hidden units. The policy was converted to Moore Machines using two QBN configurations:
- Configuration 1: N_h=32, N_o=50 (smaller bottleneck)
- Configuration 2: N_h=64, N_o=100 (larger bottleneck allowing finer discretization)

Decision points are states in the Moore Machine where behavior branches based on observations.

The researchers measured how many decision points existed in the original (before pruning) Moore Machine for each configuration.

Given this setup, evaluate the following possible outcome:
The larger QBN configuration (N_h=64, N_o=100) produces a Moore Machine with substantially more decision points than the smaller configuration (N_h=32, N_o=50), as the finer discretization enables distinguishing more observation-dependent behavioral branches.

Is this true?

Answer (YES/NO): NO